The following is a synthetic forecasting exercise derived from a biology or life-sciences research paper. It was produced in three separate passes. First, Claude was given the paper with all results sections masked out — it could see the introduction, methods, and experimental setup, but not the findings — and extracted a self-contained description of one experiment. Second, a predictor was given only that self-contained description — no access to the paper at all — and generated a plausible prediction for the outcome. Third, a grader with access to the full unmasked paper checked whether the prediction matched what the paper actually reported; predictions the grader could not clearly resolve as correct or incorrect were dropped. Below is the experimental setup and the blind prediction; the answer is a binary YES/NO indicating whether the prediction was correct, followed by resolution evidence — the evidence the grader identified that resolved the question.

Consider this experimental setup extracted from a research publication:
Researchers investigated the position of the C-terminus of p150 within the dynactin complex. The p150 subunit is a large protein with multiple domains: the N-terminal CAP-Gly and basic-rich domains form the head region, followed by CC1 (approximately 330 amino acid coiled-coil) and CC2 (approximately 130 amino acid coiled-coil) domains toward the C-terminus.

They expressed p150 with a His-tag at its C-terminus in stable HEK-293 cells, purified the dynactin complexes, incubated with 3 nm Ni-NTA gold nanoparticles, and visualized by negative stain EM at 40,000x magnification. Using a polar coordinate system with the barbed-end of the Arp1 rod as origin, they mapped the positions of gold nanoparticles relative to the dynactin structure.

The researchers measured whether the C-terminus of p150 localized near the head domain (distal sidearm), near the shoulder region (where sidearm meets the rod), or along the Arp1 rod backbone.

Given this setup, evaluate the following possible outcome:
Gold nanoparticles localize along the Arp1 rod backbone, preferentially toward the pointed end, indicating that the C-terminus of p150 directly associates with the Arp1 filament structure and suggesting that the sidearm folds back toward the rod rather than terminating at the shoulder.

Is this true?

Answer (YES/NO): NO